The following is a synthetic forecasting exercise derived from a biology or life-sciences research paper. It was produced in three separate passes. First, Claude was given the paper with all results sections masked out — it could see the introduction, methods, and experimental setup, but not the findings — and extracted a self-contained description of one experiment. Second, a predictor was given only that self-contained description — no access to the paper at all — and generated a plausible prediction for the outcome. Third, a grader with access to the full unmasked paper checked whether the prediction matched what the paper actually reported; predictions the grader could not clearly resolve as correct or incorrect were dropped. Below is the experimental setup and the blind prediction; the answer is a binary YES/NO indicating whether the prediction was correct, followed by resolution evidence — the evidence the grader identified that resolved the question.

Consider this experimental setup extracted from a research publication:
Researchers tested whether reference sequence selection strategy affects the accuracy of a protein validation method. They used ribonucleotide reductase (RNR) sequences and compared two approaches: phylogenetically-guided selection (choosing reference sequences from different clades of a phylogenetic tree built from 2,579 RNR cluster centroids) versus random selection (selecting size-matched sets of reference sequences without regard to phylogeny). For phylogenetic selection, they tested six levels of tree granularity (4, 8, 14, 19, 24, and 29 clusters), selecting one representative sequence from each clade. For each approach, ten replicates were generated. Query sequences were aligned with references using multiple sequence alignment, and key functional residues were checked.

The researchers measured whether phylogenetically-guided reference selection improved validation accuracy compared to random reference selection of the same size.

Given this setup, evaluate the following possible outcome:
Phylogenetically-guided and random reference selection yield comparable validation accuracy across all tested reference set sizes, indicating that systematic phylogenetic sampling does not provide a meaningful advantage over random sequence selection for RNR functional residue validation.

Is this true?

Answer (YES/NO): NO